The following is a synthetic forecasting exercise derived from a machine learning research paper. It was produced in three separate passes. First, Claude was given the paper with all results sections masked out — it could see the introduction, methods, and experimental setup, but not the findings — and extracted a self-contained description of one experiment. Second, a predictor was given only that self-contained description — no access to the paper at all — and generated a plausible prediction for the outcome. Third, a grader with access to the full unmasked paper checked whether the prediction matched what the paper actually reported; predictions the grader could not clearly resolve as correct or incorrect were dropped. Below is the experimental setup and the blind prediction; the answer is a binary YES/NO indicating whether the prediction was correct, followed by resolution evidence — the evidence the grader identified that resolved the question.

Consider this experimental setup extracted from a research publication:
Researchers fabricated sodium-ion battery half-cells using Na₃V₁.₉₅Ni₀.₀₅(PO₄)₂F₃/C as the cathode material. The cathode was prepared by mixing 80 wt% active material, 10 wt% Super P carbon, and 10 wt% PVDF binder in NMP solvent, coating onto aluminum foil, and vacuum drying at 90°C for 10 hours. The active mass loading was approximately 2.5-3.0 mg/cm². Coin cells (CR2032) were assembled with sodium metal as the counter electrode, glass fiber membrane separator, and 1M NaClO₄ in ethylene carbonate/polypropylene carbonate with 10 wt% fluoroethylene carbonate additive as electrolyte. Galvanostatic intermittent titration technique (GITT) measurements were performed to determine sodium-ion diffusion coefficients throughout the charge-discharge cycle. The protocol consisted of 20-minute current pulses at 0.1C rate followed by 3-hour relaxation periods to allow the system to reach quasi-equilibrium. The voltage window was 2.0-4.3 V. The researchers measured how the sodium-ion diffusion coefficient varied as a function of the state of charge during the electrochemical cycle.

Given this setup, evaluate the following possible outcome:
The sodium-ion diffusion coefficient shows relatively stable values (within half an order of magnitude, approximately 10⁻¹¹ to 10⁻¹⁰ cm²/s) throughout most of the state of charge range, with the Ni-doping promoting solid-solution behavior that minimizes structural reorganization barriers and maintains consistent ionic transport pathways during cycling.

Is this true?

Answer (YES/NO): NO